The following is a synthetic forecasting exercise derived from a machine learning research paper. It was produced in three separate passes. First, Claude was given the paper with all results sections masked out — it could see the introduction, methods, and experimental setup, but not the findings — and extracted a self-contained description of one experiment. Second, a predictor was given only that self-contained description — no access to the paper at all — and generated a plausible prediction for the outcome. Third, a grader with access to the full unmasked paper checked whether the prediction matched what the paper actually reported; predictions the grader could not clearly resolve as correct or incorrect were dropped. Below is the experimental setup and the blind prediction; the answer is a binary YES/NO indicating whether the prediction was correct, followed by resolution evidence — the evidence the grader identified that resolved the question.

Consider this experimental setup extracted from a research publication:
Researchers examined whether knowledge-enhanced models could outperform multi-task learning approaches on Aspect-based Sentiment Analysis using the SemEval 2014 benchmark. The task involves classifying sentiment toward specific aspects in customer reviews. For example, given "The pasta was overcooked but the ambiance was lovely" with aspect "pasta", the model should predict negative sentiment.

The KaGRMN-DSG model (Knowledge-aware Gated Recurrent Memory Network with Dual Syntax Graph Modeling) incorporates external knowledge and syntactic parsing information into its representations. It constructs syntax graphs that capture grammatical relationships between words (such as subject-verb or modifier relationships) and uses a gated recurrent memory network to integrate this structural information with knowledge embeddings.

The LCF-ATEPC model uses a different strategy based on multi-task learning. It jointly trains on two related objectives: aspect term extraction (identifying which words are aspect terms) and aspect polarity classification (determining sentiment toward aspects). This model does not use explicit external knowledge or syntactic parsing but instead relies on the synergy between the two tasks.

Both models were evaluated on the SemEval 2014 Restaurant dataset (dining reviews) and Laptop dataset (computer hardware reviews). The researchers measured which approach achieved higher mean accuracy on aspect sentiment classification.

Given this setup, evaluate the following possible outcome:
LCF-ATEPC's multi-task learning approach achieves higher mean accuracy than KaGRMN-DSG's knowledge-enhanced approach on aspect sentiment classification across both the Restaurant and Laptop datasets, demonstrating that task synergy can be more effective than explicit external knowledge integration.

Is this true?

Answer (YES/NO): YES